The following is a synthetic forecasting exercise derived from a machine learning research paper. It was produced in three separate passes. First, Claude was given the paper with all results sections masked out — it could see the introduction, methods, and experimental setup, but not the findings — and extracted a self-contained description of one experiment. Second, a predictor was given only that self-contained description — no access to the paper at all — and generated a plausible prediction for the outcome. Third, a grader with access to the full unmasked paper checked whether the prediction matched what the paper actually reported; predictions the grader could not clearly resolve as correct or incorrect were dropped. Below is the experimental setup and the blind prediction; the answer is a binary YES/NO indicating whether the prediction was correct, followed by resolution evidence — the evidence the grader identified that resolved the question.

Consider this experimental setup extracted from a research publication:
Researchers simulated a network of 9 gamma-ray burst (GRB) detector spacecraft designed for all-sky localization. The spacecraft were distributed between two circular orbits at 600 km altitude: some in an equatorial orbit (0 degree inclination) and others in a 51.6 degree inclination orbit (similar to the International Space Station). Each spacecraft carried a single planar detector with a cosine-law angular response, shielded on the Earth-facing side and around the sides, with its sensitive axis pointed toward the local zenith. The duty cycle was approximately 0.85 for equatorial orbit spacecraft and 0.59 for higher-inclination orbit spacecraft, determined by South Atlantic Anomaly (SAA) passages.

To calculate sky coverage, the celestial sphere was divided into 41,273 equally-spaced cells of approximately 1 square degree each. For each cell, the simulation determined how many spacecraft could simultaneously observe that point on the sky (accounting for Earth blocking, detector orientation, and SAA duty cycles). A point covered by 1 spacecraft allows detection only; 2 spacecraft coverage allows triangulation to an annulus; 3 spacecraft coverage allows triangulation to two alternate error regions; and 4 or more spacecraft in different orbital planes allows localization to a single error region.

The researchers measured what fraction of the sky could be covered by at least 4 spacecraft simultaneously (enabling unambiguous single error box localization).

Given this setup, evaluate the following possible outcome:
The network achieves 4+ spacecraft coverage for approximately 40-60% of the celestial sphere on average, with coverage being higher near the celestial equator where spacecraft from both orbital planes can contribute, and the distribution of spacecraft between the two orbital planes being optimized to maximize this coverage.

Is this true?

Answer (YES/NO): NO